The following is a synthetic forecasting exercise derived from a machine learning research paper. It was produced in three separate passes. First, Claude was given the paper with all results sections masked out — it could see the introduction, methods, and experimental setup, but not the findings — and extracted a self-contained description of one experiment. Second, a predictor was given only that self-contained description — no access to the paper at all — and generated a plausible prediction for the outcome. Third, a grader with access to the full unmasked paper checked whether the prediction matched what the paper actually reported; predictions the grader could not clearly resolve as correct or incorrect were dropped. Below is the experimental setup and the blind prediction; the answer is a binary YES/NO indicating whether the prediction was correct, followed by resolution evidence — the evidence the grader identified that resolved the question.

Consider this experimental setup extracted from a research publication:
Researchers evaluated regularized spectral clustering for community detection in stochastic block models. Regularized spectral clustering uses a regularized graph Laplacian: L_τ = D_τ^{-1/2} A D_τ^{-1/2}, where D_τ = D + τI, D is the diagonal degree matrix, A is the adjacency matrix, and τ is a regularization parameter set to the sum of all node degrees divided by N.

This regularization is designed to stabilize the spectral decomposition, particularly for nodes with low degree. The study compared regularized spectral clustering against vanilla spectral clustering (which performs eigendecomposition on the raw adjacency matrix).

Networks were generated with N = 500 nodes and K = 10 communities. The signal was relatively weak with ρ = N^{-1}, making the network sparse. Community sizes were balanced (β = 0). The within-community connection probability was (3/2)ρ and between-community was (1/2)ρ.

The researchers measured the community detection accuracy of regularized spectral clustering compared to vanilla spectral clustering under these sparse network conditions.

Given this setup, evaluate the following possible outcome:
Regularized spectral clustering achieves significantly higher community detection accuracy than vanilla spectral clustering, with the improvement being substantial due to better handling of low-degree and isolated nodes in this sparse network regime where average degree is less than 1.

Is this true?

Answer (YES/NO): NO